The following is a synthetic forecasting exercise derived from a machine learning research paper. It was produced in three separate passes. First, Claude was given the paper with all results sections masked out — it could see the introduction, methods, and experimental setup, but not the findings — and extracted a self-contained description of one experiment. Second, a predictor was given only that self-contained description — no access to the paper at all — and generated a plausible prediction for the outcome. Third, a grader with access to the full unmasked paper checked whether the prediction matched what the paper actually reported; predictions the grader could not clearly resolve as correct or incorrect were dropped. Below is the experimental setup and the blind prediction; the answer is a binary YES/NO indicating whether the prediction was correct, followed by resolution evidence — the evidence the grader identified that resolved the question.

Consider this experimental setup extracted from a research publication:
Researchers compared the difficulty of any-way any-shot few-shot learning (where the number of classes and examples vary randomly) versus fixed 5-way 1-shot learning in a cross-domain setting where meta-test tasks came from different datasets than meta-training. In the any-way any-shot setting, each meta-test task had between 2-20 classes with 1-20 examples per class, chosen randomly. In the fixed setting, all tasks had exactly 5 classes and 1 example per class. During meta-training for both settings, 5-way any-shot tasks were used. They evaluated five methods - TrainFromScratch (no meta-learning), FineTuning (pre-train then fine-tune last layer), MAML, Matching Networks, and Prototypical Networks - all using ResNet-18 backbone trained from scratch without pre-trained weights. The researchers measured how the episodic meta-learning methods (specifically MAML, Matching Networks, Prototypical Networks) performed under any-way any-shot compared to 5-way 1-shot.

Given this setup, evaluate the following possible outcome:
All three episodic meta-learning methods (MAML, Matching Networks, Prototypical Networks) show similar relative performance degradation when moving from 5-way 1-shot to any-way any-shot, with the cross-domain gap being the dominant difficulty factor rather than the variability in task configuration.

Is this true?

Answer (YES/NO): NO